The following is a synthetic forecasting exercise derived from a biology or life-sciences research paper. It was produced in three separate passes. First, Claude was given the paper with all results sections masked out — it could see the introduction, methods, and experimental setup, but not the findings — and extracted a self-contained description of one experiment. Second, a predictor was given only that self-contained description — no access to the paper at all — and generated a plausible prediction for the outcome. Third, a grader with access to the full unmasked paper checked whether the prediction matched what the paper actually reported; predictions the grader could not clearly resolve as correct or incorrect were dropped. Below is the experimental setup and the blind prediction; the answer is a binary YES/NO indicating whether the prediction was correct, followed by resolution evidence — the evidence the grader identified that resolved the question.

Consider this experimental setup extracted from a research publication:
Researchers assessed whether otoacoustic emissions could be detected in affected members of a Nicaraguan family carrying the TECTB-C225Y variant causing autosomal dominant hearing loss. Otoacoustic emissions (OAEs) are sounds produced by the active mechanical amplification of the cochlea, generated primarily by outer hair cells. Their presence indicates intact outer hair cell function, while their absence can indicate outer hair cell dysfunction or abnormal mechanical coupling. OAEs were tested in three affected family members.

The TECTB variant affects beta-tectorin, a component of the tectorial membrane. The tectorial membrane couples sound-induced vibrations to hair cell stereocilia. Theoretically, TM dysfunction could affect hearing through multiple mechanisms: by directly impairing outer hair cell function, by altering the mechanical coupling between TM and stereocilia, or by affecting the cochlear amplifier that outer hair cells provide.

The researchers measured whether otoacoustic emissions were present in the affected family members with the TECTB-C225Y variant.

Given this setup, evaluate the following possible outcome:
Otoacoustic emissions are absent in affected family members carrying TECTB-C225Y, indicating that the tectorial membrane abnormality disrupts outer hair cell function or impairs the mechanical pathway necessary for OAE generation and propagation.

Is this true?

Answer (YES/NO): YES